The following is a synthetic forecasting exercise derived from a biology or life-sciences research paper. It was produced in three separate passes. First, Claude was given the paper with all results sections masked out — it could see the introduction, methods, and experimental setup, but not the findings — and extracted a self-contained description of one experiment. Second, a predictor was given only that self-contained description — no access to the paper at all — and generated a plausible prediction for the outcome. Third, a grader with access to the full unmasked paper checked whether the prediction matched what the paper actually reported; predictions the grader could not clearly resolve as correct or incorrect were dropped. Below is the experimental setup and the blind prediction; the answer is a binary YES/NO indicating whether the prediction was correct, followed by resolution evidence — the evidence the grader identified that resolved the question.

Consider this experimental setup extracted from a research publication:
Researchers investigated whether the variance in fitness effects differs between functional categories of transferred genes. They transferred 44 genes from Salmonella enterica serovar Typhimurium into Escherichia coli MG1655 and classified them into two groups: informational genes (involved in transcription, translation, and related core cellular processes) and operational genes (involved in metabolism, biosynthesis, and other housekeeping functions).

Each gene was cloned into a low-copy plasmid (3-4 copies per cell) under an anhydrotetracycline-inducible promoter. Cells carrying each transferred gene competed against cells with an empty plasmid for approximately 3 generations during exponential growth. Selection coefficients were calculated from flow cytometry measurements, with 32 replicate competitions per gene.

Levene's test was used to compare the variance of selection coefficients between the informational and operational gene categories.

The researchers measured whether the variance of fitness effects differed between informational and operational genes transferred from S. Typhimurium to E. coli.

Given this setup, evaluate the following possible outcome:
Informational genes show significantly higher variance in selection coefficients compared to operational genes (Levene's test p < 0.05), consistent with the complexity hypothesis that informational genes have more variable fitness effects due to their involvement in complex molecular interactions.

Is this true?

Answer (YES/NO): NO